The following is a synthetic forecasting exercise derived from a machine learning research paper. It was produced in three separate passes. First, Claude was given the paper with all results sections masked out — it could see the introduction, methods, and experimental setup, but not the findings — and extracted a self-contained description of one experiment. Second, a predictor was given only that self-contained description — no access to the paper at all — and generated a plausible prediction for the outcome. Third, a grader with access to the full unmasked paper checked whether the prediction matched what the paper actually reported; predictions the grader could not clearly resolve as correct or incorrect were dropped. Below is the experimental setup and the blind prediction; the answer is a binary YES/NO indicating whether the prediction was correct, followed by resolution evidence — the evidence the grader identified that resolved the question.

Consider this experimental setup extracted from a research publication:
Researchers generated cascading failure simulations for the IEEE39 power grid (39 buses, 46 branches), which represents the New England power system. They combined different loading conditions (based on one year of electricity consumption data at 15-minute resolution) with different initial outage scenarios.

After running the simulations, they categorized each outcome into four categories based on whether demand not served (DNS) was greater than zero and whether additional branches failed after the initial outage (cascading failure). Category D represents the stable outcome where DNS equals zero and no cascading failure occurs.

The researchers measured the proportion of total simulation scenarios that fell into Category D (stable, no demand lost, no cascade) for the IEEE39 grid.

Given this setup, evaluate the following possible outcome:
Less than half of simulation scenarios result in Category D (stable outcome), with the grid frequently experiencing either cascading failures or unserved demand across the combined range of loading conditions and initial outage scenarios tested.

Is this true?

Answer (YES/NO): NO